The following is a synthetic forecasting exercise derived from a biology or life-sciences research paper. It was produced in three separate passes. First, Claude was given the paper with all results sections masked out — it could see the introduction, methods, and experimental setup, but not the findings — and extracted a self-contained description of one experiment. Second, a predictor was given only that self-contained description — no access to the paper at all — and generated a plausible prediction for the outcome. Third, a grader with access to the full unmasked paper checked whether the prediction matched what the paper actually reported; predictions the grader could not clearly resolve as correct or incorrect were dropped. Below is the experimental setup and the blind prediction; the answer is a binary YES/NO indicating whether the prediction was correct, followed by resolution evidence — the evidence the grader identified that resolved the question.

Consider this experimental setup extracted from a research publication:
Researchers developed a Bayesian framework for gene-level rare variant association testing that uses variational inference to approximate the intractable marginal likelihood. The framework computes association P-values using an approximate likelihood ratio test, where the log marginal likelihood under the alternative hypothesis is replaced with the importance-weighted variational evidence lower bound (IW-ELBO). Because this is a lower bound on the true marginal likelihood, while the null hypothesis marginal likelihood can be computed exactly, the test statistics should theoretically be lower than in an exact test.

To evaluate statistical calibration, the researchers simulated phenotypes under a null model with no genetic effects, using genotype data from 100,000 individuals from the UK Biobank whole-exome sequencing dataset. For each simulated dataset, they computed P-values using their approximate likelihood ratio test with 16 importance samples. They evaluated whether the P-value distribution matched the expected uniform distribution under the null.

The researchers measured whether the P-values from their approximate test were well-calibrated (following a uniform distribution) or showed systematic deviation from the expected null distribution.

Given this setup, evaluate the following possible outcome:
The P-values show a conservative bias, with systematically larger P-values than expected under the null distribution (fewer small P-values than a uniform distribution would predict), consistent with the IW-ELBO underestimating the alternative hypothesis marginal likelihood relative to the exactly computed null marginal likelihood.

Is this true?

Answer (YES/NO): NO